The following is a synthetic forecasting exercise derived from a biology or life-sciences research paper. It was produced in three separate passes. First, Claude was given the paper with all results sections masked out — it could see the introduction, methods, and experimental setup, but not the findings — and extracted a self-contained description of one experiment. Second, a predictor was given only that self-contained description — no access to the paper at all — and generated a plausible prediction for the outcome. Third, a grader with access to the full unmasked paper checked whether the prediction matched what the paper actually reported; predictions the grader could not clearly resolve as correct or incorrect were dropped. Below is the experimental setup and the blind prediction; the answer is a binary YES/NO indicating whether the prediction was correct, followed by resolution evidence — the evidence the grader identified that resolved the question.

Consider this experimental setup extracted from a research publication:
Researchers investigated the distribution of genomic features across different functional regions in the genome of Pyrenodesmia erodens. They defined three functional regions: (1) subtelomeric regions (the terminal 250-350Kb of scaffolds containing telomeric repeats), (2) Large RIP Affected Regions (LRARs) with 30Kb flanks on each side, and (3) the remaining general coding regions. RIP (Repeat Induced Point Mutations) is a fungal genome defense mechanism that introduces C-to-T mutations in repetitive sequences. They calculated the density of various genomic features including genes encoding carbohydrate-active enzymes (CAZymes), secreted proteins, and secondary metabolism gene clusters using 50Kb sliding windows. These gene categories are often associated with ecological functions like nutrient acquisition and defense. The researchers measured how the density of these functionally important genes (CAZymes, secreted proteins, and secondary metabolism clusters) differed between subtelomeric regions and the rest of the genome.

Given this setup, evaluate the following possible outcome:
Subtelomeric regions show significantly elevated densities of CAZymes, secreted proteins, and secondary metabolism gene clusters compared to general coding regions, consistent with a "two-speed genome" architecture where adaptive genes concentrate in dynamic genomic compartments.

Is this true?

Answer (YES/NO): YES